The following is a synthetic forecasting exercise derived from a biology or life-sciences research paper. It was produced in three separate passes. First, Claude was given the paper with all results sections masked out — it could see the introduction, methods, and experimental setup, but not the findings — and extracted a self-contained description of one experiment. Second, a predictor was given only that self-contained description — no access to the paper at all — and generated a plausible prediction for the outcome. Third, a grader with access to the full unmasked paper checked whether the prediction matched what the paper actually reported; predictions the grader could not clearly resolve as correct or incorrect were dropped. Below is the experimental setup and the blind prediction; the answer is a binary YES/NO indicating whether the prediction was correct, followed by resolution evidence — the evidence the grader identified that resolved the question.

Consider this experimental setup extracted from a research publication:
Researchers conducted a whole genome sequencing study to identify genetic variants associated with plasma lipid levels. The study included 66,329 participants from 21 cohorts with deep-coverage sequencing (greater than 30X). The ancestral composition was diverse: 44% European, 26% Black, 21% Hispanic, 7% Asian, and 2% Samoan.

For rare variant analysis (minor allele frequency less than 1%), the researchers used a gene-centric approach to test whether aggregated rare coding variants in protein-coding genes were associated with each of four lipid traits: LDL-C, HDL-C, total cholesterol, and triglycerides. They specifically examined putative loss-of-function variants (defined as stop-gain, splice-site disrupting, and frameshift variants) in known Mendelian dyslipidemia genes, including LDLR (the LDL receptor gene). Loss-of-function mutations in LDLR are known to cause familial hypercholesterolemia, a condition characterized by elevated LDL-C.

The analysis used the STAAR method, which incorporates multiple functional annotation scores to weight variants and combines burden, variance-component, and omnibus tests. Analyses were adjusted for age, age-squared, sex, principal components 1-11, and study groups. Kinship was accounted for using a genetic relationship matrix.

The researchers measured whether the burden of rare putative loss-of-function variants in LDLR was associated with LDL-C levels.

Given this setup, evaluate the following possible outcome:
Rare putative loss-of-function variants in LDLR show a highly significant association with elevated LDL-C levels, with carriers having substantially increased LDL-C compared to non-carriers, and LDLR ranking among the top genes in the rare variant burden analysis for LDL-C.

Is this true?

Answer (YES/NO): YES